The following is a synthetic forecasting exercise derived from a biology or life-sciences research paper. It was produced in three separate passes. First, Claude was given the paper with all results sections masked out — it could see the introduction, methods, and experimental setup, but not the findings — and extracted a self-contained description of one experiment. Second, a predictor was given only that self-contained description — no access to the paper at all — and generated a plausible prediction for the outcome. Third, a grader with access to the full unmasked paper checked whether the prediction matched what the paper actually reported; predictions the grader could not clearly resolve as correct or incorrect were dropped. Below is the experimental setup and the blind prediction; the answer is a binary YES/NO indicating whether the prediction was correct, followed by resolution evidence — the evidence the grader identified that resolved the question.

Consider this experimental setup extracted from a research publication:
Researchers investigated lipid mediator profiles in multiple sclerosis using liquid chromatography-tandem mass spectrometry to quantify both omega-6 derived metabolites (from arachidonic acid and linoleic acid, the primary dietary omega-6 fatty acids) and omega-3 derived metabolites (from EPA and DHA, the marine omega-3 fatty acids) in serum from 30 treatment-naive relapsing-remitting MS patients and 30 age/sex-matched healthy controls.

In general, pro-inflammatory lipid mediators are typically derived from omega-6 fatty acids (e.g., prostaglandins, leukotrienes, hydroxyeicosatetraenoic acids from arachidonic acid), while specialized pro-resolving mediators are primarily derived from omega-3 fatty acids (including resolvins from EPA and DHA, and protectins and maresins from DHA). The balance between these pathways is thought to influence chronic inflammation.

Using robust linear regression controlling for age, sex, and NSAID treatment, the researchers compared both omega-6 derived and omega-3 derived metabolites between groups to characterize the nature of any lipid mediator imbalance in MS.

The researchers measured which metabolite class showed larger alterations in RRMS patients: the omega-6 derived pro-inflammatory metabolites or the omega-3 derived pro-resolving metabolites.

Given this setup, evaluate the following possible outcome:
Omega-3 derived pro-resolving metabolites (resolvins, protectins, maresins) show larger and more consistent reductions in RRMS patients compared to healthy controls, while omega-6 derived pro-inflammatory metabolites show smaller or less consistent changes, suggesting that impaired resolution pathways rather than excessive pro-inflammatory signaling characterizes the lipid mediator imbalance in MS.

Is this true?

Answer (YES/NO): NO